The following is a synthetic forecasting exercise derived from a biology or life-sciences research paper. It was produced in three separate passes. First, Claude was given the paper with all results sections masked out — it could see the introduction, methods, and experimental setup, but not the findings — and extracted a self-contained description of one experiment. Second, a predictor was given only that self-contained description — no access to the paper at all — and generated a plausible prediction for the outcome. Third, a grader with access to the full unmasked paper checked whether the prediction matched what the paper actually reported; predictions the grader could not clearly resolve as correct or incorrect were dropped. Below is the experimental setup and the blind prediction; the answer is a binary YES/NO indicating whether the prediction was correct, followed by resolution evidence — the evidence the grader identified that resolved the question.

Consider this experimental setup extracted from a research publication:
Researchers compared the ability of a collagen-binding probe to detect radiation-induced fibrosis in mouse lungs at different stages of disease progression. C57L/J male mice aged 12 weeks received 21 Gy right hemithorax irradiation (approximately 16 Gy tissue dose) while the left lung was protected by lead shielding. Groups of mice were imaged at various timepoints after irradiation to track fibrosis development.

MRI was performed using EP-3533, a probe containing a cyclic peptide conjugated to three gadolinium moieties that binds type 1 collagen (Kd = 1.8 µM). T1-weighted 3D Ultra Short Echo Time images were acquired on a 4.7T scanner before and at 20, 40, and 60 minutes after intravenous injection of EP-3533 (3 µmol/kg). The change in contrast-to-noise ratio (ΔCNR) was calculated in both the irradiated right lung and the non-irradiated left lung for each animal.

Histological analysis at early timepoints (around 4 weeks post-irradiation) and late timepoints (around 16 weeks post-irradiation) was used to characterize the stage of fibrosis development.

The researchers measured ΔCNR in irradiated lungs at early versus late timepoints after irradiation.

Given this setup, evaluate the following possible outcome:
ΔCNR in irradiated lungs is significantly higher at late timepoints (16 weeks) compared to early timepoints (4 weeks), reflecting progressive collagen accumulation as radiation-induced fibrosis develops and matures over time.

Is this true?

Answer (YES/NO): YES